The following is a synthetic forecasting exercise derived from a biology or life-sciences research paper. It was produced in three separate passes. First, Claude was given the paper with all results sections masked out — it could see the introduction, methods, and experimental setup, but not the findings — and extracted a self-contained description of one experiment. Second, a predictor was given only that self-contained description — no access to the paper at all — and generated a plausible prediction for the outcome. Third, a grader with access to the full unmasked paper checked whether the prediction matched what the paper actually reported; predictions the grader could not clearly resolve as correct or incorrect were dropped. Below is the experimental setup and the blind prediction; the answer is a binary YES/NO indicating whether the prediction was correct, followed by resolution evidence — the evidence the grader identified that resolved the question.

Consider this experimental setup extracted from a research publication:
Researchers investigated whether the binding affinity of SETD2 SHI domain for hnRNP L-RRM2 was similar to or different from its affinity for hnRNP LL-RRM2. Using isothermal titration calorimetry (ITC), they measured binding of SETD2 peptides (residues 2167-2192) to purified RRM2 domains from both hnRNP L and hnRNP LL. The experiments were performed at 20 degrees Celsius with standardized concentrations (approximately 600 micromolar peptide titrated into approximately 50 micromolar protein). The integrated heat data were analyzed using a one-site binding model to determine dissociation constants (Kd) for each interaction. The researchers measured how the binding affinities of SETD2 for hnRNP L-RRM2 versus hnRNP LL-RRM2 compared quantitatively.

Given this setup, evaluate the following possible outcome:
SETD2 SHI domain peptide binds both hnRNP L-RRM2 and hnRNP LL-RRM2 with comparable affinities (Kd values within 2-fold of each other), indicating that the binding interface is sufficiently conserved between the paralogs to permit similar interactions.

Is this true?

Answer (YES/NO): NO